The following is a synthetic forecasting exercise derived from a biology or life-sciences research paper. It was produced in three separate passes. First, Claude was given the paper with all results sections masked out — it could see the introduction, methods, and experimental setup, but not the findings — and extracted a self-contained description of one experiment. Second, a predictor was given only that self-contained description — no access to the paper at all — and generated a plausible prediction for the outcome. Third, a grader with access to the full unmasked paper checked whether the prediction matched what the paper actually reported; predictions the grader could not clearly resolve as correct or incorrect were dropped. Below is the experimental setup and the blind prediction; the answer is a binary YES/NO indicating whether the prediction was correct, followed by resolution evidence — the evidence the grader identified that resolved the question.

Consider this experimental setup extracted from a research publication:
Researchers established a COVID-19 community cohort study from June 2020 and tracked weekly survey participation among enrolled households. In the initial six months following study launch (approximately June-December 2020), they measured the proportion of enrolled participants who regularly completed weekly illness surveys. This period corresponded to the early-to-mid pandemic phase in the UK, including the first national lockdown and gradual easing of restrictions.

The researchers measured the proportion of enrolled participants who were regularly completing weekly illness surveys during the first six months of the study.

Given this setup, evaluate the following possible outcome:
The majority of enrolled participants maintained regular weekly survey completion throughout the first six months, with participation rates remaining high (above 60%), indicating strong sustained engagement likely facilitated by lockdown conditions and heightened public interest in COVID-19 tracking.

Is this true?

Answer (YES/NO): YES